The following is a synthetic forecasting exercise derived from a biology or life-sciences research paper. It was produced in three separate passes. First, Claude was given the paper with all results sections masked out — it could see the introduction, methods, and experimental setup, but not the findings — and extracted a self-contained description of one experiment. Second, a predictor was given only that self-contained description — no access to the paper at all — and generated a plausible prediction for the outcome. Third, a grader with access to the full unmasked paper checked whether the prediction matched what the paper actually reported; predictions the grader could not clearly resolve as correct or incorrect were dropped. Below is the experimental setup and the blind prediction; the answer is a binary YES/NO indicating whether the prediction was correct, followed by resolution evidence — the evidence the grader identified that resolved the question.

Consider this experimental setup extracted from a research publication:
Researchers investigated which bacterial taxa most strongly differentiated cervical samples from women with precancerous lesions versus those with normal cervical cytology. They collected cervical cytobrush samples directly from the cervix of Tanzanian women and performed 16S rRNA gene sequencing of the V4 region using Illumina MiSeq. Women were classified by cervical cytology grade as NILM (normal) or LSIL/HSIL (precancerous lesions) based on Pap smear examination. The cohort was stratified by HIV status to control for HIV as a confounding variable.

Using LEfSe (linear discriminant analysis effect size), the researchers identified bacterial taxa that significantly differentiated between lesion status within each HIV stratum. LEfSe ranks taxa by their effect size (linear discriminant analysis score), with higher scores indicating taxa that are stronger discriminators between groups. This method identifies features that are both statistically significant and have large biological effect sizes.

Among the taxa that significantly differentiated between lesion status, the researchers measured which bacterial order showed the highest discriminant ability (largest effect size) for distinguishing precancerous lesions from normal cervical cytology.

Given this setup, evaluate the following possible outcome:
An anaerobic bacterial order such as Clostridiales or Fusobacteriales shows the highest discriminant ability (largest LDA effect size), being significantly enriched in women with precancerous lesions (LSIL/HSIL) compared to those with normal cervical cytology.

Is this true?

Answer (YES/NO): NO